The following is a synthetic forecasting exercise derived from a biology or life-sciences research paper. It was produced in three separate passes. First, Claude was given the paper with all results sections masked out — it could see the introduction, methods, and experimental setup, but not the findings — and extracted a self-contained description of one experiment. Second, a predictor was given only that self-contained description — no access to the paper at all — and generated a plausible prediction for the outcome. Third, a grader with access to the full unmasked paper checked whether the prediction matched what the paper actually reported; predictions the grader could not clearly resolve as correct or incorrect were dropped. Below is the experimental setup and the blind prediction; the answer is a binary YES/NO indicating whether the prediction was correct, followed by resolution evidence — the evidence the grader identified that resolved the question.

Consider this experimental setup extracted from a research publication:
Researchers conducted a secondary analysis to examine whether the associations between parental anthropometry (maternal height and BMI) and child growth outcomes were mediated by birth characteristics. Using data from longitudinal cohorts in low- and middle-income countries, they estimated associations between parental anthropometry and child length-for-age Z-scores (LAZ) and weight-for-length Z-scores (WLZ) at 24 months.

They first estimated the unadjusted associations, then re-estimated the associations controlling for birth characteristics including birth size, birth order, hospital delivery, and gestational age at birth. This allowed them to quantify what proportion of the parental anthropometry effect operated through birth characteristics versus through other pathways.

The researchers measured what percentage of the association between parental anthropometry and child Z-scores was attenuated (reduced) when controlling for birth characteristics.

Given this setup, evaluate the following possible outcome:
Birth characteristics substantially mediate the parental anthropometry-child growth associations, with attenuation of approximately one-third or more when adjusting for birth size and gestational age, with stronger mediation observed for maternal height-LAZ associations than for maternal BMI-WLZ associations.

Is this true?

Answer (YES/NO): NO